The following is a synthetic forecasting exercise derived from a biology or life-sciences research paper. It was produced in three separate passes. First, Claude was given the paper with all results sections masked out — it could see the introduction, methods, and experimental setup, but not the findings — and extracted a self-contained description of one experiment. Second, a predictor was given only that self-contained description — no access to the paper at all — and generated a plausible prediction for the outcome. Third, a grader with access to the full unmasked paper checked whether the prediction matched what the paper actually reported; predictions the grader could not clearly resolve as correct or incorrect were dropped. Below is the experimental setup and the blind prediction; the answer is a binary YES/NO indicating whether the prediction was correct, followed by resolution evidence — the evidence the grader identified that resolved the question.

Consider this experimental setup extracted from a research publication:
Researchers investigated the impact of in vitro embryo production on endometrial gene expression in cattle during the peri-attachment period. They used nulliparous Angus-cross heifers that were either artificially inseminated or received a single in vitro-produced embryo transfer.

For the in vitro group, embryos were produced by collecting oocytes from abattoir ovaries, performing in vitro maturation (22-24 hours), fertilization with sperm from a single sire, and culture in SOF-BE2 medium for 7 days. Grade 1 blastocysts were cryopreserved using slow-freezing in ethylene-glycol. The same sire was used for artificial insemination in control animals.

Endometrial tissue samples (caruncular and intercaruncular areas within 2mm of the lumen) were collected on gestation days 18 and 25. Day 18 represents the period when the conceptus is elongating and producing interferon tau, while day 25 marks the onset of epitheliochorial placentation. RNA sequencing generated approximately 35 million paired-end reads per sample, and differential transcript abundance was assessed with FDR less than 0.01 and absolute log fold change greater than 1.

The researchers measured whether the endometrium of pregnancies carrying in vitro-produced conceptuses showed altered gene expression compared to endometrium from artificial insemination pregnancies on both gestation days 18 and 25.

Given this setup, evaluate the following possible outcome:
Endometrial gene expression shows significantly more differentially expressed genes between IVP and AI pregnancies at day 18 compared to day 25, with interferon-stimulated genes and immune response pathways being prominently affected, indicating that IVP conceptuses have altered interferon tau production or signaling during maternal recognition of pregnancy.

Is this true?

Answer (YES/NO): NO